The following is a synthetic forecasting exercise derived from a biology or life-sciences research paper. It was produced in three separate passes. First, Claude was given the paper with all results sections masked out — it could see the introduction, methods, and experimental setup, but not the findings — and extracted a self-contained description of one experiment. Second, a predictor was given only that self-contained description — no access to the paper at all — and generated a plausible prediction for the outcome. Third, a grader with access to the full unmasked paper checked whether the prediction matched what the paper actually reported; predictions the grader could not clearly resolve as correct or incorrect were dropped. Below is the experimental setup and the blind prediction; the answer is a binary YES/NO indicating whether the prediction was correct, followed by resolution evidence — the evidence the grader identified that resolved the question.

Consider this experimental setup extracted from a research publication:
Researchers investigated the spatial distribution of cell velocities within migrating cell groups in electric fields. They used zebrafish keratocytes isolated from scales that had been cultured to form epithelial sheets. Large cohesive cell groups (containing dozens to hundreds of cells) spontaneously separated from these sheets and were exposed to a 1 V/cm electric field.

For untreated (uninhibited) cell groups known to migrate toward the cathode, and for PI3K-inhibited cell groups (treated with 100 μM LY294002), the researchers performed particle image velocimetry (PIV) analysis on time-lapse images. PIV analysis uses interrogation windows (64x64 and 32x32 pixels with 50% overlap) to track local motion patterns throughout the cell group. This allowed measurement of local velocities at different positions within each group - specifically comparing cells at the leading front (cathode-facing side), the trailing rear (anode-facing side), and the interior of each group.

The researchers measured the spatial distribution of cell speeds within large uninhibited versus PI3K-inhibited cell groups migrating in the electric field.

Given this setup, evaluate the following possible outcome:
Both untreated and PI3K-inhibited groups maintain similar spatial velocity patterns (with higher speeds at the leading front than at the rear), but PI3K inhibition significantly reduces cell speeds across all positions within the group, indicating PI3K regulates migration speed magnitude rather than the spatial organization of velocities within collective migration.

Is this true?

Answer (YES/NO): NO